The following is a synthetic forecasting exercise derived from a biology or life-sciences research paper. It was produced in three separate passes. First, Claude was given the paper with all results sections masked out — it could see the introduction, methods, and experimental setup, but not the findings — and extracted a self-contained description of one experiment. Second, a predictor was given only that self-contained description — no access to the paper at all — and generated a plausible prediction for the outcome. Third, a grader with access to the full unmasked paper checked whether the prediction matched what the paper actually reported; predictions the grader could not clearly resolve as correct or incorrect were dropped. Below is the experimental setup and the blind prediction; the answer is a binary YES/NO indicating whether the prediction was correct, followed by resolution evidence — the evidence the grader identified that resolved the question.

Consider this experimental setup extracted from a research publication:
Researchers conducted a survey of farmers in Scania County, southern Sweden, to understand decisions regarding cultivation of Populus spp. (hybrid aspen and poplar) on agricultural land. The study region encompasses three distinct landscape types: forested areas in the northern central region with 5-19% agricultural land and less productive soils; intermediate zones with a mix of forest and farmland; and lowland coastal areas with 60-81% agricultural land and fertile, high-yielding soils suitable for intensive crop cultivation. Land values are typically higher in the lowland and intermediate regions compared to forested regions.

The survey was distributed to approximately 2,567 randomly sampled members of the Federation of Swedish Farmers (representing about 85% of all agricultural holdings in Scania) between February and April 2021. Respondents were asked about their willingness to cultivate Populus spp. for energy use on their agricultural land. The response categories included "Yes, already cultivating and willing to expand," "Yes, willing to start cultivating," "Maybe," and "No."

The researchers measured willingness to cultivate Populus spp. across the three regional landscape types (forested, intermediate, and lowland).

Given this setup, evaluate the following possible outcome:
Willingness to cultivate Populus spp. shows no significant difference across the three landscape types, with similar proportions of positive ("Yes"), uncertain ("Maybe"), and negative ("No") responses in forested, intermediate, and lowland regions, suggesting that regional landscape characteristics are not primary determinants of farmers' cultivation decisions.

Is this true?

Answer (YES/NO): NO